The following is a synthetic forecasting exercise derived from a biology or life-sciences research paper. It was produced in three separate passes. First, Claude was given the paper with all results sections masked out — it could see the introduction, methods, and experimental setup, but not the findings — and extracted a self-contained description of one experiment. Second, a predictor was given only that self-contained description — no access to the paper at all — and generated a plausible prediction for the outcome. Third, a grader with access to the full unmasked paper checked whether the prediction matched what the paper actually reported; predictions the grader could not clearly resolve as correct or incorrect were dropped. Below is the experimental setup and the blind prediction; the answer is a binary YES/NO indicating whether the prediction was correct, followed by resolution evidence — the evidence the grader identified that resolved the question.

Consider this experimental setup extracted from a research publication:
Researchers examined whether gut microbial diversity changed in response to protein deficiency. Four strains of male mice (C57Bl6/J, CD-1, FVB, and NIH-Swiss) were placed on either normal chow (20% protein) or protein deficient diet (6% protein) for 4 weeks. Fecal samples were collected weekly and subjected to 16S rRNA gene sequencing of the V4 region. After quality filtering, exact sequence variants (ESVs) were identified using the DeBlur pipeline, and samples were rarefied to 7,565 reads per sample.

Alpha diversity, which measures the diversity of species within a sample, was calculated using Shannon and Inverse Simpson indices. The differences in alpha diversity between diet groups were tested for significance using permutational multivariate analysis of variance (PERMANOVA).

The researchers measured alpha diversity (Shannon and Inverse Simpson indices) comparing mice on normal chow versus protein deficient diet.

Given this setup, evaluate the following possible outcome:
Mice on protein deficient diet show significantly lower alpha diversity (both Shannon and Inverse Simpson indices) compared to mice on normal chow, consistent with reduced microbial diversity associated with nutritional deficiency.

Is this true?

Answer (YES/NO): NO